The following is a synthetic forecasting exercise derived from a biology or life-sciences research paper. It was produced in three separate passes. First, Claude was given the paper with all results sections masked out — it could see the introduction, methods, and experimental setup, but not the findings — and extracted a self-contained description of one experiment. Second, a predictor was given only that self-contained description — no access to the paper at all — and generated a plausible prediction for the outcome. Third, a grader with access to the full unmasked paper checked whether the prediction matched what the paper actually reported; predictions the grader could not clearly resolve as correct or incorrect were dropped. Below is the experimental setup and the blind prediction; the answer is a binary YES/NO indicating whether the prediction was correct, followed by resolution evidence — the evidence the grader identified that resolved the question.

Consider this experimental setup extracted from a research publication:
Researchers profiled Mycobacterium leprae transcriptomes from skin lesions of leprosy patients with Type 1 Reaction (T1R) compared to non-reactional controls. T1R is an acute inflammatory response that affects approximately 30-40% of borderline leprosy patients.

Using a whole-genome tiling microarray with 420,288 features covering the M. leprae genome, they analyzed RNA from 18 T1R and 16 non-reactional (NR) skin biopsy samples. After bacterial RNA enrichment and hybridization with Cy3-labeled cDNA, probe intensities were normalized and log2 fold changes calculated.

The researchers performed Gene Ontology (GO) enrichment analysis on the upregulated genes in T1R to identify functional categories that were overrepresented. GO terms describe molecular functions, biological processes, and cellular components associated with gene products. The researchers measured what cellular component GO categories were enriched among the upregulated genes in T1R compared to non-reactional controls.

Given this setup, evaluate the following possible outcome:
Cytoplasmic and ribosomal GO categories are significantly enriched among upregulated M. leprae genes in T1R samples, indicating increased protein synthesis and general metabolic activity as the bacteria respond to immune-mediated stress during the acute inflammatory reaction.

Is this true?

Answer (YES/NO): NO